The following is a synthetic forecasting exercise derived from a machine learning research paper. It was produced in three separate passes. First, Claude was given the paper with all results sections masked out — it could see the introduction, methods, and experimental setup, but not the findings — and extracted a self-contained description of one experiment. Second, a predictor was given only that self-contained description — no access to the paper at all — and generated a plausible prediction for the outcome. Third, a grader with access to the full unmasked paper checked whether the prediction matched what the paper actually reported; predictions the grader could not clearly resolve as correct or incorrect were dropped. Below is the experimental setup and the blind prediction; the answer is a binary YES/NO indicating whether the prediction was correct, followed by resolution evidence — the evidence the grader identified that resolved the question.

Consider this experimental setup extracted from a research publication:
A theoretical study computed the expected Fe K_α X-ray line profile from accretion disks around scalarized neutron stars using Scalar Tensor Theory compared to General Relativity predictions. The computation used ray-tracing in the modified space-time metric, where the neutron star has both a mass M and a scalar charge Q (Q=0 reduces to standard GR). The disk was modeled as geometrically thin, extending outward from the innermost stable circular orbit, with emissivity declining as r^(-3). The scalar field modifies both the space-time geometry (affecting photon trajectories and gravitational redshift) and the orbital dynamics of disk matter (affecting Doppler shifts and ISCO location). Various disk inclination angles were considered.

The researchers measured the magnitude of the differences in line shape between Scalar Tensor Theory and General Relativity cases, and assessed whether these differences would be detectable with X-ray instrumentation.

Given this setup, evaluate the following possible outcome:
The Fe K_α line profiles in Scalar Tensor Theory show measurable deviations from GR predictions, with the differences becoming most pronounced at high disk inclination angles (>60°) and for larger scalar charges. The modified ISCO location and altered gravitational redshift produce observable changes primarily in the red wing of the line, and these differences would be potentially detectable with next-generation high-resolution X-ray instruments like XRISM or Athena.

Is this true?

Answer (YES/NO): NO